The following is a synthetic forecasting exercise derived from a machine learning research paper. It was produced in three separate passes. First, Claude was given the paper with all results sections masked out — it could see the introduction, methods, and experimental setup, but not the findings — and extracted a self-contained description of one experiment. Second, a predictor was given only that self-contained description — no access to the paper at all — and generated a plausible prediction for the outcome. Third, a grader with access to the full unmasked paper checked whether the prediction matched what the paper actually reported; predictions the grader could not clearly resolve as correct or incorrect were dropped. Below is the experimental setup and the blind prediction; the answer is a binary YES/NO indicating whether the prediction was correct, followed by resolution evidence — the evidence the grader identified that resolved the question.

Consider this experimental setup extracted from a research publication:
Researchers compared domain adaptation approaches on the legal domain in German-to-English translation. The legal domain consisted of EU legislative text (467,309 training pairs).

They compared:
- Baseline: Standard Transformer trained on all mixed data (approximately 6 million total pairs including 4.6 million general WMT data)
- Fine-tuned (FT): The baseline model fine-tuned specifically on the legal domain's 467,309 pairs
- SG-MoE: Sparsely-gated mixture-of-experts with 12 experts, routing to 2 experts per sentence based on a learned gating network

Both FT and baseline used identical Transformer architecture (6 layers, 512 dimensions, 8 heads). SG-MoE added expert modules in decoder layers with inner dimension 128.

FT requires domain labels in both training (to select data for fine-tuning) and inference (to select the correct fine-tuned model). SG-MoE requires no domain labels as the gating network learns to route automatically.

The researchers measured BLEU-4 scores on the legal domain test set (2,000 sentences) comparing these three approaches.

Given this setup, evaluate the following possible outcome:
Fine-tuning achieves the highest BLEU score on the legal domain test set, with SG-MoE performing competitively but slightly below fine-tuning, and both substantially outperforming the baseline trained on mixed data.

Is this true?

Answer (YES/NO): YES